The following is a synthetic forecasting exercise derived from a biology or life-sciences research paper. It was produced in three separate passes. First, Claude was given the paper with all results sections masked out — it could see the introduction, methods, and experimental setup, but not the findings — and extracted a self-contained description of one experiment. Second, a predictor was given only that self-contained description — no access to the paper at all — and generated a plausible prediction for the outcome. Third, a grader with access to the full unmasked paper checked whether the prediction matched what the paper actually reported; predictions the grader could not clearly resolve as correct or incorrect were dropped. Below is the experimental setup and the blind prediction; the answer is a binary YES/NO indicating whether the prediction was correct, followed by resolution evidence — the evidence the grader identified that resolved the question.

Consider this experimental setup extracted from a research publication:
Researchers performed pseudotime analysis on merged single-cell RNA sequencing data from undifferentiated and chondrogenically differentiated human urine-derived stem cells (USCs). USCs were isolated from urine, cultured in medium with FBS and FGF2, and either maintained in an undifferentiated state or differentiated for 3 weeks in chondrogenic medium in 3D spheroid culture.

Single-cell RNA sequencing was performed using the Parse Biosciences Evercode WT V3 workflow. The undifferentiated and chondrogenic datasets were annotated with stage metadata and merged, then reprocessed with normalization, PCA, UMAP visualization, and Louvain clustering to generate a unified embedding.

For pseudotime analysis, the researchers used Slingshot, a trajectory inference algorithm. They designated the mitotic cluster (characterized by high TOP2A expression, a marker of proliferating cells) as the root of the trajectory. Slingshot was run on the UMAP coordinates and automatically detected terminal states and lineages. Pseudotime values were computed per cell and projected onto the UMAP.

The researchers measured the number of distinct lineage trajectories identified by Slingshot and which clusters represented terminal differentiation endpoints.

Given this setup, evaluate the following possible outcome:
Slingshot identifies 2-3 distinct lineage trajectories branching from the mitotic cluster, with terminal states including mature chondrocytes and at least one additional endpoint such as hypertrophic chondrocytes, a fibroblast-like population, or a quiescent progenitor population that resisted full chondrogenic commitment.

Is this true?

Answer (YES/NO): NO